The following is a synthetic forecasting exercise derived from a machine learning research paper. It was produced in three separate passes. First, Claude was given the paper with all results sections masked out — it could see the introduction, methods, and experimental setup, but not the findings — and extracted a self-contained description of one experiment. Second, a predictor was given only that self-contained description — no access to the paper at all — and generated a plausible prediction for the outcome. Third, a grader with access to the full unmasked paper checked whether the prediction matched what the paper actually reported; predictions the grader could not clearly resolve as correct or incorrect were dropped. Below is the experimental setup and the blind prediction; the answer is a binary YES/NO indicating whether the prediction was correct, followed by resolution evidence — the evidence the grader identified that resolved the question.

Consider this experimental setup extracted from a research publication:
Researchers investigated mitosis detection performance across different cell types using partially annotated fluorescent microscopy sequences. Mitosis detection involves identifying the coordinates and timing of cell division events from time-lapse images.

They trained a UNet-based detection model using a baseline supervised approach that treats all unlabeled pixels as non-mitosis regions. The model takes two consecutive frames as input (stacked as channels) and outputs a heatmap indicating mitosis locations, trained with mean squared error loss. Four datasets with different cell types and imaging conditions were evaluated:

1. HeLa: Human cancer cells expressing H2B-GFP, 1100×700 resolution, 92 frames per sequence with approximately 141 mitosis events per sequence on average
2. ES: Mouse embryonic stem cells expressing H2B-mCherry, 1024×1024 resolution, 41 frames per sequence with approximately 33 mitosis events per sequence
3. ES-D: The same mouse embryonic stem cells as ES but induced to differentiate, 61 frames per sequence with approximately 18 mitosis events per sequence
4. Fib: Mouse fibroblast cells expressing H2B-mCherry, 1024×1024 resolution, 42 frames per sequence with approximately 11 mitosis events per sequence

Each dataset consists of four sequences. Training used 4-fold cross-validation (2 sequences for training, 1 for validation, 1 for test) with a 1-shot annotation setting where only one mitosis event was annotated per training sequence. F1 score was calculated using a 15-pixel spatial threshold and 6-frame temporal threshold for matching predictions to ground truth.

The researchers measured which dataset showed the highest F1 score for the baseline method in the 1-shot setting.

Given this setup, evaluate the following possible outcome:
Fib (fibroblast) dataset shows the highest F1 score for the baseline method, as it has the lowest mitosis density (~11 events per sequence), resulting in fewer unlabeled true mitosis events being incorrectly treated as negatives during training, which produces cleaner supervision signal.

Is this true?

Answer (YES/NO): NO